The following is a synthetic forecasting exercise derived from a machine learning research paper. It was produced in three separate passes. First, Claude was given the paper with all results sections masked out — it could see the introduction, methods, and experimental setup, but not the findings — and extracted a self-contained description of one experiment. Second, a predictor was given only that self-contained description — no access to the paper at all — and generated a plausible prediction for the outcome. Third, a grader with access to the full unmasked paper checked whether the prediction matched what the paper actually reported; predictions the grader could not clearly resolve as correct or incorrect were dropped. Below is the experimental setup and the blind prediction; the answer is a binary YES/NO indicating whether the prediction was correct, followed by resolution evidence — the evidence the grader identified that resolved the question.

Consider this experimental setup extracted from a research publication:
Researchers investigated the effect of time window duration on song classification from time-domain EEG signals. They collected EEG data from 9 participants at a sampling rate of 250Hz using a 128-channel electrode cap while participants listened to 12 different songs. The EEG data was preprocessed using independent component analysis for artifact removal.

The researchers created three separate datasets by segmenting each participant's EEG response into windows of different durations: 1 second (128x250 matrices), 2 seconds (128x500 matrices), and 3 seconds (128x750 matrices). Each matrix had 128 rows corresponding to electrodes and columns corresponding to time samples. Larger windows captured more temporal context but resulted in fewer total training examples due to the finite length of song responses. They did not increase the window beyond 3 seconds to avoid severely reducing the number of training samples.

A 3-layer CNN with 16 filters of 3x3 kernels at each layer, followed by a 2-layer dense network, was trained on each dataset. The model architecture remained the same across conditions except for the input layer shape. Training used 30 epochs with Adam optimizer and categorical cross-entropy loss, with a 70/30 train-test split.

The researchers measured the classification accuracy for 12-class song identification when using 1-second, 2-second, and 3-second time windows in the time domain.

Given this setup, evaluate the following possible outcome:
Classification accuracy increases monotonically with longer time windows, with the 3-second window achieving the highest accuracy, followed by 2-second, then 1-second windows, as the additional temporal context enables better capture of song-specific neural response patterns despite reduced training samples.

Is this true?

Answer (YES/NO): NO